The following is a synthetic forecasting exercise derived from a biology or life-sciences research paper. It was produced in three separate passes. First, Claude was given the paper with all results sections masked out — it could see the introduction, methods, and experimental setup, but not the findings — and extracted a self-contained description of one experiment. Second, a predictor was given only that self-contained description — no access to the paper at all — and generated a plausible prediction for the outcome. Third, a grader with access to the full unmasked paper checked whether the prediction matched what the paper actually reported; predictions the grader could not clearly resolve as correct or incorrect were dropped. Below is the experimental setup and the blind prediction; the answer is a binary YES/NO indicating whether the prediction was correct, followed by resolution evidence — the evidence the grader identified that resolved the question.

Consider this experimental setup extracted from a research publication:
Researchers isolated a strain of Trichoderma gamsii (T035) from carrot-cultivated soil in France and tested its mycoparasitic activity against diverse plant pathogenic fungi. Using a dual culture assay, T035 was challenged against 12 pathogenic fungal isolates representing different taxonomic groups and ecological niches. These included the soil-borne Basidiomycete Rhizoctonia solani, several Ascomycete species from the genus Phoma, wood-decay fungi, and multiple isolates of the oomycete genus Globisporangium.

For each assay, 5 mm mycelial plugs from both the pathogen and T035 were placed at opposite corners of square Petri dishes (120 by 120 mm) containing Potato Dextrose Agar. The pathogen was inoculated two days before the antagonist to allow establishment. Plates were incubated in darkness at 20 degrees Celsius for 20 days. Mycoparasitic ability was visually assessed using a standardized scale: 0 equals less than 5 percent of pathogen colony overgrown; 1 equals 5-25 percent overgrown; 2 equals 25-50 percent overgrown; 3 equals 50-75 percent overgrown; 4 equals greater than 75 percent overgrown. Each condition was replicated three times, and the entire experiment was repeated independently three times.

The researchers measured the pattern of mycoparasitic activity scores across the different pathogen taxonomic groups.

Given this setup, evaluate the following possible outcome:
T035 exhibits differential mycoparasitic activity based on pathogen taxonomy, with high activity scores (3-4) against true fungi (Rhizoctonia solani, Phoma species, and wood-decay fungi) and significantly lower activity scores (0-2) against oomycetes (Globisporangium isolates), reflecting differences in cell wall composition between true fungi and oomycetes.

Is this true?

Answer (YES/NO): NO